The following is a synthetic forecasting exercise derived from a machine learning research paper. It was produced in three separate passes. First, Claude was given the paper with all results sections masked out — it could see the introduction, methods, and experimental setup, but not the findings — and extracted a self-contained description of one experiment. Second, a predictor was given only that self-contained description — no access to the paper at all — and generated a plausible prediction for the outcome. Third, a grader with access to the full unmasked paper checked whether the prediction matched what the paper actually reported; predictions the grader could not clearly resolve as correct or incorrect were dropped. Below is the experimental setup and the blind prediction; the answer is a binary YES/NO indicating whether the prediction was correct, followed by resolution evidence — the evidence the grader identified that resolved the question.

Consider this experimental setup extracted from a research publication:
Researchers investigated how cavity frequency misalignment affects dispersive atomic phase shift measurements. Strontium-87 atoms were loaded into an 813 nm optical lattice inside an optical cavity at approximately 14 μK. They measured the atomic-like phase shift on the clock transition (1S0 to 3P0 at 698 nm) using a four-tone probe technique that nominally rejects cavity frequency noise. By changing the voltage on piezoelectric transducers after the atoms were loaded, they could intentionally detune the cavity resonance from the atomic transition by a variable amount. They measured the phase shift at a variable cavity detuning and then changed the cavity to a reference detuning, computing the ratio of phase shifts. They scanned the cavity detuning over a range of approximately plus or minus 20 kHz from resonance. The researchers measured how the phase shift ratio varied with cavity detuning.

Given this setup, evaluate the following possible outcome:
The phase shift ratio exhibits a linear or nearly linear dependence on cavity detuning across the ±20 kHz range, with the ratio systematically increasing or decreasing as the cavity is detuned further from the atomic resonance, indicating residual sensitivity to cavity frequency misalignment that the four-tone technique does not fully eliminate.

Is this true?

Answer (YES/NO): NO